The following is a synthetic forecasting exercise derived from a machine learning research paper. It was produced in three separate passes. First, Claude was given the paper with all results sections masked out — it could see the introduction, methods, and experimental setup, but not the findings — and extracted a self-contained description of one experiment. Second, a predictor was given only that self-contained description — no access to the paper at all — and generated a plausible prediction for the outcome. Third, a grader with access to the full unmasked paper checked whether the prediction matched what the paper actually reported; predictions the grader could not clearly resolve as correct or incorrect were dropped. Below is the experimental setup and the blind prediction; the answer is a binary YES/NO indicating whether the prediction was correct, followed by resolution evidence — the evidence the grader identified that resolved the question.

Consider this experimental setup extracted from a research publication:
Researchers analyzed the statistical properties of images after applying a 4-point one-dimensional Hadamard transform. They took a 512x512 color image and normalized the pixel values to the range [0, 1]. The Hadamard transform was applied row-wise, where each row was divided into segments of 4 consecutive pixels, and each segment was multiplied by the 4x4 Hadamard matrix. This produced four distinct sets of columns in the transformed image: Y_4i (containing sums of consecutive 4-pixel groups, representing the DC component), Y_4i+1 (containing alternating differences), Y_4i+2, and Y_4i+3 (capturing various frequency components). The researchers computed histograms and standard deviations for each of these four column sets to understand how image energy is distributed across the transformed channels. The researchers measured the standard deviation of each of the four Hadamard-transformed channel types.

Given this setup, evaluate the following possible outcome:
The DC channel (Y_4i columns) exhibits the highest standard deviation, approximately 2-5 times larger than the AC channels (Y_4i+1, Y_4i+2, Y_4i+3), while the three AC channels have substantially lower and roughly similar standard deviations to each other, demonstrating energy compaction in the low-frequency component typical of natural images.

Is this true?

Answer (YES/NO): NO